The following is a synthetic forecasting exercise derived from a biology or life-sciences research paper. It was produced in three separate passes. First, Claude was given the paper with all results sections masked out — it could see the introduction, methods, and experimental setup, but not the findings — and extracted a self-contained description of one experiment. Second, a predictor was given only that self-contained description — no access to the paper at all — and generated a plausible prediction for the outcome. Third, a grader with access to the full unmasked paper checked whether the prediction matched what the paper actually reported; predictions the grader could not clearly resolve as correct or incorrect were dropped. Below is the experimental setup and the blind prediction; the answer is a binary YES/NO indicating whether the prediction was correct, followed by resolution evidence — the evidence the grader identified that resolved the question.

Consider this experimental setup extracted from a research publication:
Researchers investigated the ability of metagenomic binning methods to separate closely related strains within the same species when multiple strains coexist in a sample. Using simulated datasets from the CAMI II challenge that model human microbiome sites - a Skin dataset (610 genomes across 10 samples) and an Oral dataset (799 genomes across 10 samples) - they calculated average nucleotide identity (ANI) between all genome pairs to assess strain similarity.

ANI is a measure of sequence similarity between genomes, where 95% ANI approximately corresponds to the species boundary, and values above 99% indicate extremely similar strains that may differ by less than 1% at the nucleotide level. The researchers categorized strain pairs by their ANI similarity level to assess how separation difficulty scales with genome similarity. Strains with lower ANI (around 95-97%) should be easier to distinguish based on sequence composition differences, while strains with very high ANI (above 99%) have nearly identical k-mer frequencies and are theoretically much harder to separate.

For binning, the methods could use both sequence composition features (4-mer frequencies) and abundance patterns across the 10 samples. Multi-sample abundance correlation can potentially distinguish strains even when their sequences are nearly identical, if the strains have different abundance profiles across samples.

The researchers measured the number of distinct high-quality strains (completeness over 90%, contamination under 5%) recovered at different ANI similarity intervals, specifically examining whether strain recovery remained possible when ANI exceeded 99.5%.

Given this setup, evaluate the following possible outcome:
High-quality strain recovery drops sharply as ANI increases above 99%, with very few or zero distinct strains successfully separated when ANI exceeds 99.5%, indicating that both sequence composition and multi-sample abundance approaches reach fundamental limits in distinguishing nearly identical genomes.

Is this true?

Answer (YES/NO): NO